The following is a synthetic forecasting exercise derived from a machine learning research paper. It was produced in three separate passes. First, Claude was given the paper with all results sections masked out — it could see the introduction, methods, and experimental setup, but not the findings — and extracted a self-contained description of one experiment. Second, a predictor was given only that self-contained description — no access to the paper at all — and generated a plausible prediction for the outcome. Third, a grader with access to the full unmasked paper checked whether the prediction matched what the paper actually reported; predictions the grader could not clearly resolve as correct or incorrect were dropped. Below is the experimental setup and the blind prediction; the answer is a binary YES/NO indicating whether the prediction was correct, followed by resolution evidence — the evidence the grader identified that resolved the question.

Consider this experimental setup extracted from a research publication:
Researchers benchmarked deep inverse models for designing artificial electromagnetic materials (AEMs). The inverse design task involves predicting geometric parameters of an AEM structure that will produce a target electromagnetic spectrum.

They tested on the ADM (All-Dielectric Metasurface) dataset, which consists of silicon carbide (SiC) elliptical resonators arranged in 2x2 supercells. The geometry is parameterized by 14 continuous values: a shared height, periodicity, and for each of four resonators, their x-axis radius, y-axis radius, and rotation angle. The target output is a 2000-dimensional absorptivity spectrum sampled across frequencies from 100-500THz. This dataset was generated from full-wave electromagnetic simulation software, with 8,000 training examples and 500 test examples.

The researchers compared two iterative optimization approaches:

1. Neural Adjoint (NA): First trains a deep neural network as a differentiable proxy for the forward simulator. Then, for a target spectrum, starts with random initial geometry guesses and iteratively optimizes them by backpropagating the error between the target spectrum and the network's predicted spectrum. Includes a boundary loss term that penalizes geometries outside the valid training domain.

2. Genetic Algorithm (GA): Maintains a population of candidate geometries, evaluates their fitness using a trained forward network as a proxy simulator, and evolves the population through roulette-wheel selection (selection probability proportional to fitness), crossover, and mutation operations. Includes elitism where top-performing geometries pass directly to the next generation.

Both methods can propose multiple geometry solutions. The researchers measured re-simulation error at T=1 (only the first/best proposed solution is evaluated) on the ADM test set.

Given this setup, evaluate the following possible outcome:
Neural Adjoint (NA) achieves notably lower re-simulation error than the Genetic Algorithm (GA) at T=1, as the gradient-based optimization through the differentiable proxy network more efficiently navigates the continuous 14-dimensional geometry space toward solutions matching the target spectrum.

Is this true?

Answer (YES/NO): NO